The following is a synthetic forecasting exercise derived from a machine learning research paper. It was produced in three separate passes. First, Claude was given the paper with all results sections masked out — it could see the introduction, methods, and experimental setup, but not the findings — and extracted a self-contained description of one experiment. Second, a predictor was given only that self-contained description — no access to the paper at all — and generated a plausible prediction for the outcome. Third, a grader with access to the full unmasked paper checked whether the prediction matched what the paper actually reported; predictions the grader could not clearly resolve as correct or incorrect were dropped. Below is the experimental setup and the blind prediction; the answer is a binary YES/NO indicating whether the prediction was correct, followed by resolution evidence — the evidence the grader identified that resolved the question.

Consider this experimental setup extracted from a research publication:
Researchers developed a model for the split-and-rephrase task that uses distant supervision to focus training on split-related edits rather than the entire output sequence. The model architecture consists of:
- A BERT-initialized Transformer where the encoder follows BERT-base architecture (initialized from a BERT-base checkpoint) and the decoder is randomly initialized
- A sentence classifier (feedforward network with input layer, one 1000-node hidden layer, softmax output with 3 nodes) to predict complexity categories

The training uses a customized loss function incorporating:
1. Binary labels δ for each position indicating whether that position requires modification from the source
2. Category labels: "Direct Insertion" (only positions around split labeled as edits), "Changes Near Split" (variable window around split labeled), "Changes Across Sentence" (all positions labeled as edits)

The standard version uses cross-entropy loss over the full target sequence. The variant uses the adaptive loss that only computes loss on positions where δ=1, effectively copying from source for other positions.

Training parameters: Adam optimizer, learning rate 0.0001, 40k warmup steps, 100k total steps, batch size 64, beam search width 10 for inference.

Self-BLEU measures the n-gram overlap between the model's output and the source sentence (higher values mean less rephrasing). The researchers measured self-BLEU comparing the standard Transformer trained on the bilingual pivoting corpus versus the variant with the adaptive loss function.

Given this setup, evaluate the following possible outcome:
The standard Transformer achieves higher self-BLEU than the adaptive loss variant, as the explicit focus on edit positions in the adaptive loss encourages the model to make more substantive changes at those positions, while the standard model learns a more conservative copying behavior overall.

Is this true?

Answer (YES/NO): NO